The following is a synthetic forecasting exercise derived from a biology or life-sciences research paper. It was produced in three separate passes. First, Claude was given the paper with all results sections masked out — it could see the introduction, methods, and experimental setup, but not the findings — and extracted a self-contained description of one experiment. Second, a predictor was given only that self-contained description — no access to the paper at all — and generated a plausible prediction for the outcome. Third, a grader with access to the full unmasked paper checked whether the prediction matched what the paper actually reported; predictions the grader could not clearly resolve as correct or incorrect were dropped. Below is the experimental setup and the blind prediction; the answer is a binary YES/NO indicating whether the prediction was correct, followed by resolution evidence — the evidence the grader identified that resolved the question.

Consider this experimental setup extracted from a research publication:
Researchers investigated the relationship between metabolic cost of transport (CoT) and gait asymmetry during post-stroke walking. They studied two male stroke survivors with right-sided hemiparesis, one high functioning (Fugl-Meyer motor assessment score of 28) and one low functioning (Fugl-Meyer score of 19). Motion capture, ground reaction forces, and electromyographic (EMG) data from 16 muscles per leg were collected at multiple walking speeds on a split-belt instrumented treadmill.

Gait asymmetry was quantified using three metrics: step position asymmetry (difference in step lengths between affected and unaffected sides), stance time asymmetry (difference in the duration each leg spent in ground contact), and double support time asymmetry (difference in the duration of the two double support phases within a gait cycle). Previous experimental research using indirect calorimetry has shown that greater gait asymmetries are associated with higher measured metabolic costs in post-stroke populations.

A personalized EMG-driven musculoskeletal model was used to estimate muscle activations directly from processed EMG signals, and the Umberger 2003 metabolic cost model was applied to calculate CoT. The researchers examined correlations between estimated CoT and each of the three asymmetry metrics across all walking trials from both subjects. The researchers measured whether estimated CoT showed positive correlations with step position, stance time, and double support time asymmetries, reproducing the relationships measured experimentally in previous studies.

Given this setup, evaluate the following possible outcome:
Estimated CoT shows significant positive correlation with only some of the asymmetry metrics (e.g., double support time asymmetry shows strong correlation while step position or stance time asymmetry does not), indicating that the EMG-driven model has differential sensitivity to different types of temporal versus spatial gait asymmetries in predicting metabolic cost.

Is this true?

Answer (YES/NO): NO